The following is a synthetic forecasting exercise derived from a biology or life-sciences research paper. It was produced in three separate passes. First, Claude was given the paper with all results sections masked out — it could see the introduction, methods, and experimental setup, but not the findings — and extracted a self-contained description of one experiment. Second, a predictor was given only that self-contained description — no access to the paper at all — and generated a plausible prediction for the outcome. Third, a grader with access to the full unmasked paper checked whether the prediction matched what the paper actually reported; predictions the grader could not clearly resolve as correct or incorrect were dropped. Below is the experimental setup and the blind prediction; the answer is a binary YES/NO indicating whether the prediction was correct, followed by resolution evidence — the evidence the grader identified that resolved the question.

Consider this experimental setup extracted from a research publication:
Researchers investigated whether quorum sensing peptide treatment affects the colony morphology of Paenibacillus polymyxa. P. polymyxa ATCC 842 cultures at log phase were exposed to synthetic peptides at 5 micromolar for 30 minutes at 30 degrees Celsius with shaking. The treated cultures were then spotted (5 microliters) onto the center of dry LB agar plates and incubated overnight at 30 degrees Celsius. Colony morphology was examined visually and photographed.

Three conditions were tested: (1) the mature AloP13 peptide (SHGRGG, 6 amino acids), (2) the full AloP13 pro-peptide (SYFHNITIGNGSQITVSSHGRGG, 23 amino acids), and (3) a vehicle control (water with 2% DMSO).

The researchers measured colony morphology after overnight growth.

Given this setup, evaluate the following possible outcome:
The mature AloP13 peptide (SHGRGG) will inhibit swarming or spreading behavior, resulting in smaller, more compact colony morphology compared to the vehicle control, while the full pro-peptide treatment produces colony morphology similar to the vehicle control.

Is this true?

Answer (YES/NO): NO